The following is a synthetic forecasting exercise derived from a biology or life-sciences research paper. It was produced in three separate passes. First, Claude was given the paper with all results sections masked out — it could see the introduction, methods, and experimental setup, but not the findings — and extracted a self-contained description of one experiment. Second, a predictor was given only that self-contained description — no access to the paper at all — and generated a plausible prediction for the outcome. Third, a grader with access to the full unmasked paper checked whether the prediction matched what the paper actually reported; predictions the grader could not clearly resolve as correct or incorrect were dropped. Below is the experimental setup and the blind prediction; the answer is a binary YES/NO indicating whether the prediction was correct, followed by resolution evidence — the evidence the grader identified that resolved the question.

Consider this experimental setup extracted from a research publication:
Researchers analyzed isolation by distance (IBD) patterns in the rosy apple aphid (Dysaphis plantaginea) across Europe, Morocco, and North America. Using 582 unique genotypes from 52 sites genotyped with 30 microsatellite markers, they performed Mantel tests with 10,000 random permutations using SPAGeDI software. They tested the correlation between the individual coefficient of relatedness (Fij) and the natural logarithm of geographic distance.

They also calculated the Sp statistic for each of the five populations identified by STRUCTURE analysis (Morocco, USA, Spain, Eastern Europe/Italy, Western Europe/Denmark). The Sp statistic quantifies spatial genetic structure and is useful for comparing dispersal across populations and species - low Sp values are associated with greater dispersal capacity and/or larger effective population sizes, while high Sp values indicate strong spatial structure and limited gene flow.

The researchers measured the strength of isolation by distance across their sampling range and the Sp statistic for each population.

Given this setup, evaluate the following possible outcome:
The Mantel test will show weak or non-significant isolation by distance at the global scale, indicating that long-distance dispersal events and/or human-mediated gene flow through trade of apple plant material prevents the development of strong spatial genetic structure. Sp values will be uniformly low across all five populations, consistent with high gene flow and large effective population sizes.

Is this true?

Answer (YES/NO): NO